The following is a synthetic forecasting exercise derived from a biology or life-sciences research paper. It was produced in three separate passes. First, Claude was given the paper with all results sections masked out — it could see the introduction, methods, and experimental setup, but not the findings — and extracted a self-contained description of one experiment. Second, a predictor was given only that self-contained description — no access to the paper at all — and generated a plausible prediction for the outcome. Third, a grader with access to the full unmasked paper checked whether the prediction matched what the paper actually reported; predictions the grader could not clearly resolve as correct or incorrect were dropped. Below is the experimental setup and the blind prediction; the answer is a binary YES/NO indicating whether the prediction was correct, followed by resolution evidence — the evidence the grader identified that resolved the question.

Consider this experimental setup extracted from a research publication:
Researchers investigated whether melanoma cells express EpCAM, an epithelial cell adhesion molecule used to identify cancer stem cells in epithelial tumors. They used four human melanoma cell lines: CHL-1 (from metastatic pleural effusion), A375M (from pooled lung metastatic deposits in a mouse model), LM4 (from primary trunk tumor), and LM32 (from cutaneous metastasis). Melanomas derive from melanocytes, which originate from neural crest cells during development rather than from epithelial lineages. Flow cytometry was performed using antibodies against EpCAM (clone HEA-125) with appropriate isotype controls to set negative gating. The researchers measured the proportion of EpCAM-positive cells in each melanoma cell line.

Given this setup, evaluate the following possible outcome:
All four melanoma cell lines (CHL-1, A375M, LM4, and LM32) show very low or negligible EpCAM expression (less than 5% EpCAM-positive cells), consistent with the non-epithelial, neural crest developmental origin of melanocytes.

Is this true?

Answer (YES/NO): YES